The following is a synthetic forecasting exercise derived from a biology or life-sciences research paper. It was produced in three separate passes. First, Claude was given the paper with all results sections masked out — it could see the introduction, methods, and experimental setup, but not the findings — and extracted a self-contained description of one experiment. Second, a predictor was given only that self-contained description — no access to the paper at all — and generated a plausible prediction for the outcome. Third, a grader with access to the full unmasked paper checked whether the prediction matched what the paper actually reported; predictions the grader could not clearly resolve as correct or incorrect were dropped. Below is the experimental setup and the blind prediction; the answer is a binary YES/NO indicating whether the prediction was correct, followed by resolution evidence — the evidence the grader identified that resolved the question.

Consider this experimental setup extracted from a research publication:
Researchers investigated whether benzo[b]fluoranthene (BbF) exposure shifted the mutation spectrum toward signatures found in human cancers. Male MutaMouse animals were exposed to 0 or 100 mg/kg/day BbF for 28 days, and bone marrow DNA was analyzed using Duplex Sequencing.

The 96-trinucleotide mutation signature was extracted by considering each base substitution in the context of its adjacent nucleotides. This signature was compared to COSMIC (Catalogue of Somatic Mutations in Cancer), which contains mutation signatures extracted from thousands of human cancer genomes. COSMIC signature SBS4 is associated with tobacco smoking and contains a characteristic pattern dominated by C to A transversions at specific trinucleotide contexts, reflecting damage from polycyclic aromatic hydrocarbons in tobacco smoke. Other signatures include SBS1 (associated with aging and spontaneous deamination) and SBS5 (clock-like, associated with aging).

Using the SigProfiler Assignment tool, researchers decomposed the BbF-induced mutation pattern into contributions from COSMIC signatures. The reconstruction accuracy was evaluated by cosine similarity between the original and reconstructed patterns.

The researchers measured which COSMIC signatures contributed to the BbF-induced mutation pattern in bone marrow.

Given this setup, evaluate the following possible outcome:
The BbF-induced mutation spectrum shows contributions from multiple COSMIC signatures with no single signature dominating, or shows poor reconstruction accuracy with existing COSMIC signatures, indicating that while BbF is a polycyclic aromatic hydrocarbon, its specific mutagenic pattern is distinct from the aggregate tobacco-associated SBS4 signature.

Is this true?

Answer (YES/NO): NO